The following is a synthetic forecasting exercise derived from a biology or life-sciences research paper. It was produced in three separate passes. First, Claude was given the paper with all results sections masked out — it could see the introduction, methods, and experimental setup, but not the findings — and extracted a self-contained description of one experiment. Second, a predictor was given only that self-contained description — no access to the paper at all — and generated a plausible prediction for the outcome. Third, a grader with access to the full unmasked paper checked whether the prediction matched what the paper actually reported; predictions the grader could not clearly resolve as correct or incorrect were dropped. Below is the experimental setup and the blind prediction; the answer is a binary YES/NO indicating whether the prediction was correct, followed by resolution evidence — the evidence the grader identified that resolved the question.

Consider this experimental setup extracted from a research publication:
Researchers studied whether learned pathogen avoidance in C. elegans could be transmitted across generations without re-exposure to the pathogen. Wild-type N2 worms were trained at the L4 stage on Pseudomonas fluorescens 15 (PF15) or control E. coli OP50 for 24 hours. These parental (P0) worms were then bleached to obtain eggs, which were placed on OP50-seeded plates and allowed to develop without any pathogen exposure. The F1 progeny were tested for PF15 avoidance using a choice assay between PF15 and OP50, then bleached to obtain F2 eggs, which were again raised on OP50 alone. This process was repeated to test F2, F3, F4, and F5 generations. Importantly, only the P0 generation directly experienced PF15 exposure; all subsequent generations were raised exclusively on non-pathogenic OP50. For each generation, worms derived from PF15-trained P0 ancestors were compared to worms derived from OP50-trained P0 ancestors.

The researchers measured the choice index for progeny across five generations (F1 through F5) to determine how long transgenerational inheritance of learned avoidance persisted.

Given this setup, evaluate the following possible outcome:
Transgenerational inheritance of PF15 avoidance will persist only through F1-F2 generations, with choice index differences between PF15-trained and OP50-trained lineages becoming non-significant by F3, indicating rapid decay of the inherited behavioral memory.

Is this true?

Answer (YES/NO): NO